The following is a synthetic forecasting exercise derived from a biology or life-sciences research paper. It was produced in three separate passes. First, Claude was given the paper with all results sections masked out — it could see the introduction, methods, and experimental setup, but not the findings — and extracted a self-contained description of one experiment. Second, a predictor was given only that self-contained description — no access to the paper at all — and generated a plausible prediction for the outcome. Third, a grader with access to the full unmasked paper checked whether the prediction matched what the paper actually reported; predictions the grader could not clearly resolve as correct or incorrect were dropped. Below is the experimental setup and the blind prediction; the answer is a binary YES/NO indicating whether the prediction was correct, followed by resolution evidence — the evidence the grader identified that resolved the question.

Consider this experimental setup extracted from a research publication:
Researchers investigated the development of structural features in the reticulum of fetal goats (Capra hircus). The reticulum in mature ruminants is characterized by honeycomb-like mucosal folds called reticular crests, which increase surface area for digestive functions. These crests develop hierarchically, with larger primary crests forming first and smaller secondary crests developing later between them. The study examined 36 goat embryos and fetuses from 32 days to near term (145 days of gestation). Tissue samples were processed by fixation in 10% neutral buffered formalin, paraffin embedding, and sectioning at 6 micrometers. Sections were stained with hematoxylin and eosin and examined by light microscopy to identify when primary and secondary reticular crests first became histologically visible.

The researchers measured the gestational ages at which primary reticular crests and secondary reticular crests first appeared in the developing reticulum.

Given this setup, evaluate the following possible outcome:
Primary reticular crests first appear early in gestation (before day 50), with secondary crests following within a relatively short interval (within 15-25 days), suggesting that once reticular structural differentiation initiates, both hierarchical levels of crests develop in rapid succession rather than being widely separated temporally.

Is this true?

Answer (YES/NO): NO